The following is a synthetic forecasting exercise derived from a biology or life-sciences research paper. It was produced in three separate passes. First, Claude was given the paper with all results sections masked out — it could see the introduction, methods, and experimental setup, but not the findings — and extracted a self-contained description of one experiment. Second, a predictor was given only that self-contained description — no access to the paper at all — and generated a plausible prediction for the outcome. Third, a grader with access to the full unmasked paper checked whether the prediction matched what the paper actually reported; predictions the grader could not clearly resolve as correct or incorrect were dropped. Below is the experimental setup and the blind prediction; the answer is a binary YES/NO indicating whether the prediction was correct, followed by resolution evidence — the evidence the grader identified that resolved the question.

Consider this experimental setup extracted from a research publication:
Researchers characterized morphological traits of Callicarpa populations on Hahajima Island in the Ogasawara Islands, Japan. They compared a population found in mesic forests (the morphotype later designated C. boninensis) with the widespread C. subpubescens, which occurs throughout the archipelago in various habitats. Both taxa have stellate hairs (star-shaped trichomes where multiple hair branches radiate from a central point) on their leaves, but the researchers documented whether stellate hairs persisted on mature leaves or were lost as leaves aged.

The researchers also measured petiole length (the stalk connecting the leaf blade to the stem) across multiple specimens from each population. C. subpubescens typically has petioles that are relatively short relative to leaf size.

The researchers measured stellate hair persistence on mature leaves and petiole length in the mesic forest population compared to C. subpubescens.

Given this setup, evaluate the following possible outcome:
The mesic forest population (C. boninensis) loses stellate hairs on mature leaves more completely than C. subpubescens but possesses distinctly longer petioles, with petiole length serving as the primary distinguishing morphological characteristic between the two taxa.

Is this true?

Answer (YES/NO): NO